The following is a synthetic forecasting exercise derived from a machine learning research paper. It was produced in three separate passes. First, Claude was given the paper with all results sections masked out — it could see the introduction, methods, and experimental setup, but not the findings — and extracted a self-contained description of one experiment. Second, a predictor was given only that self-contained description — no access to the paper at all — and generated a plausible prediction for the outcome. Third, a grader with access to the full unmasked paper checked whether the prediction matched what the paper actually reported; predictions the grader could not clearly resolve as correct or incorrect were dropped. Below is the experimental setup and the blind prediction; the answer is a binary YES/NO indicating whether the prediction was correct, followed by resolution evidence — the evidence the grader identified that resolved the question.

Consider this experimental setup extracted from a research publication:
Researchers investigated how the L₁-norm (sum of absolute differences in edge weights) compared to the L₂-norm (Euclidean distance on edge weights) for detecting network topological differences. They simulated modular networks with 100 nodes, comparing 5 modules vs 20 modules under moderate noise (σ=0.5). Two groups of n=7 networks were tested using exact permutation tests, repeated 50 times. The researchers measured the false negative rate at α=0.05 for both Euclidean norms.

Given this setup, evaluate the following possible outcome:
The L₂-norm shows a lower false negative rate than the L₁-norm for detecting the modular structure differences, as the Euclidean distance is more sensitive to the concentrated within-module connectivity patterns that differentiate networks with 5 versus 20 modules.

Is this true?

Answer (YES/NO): YES